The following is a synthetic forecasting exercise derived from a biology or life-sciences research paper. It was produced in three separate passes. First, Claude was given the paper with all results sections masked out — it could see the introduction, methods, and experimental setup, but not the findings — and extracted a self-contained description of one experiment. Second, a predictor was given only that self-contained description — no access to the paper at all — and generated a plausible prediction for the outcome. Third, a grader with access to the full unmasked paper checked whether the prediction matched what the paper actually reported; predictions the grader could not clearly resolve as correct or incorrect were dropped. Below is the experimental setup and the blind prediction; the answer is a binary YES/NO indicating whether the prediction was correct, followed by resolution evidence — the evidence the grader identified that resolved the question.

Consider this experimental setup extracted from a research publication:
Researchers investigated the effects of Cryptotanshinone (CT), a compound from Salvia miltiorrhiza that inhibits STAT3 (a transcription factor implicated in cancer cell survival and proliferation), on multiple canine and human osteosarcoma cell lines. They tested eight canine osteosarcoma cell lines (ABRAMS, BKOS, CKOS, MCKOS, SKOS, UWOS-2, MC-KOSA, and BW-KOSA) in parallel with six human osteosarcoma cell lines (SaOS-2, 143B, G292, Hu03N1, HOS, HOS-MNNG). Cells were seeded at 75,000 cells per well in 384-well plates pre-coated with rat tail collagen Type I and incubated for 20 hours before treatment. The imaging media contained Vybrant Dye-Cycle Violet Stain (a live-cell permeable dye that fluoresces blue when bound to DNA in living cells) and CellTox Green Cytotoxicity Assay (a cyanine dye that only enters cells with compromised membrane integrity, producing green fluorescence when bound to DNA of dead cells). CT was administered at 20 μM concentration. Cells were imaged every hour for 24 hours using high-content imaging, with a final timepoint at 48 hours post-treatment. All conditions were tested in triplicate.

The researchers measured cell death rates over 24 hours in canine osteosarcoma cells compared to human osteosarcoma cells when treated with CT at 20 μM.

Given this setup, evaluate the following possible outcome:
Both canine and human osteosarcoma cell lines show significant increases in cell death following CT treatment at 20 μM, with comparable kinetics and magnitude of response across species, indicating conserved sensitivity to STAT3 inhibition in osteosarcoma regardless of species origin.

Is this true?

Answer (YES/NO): YES